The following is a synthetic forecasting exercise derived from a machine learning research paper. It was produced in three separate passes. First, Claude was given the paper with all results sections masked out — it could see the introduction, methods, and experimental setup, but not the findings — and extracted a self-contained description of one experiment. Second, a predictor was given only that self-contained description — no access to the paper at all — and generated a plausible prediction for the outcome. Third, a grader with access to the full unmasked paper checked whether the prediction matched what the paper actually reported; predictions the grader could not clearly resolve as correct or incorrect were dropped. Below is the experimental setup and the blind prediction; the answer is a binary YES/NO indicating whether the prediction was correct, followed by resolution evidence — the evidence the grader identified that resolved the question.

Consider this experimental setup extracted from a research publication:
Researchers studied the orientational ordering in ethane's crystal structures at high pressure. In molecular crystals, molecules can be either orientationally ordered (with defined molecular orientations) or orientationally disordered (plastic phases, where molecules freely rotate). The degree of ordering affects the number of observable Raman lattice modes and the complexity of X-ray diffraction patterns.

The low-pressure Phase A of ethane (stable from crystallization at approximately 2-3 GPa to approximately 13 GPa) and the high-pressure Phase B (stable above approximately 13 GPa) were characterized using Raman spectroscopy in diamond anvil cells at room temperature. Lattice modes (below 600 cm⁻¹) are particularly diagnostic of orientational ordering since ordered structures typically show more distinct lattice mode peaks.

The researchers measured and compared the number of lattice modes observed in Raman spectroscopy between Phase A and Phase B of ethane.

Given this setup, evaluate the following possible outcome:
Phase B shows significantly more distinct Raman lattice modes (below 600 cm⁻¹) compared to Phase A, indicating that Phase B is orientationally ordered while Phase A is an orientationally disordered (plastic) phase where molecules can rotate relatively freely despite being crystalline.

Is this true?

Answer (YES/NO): YES